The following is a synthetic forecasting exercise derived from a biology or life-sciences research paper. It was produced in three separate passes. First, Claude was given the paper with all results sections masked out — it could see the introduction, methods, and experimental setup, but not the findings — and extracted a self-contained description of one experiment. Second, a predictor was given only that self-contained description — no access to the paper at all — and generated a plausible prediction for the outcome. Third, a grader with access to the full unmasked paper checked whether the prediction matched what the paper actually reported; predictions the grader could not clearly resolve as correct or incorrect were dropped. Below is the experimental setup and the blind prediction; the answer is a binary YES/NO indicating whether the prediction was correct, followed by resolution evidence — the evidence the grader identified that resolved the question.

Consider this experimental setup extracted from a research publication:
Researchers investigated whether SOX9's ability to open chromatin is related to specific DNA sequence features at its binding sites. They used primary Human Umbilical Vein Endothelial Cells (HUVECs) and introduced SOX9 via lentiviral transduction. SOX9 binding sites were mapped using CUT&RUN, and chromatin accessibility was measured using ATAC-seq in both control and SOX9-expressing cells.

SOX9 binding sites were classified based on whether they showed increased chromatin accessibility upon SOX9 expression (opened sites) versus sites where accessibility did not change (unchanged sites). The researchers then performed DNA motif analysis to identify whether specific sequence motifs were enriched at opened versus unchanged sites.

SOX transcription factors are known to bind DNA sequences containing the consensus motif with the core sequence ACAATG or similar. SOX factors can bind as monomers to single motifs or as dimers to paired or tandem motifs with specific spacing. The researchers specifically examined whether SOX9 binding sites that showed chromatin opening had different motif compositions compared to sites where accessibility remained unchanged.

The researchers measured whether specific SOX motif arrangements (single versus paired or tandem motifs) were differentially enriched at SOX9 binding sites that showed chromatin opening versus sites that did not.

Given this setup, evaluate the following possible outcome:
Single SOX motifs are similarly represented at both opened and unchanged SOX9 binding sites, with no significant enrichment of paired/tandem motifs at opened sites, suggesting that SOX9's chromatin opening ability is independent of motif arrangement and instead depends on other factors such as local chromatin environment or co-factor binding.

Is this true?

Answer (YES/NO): NO